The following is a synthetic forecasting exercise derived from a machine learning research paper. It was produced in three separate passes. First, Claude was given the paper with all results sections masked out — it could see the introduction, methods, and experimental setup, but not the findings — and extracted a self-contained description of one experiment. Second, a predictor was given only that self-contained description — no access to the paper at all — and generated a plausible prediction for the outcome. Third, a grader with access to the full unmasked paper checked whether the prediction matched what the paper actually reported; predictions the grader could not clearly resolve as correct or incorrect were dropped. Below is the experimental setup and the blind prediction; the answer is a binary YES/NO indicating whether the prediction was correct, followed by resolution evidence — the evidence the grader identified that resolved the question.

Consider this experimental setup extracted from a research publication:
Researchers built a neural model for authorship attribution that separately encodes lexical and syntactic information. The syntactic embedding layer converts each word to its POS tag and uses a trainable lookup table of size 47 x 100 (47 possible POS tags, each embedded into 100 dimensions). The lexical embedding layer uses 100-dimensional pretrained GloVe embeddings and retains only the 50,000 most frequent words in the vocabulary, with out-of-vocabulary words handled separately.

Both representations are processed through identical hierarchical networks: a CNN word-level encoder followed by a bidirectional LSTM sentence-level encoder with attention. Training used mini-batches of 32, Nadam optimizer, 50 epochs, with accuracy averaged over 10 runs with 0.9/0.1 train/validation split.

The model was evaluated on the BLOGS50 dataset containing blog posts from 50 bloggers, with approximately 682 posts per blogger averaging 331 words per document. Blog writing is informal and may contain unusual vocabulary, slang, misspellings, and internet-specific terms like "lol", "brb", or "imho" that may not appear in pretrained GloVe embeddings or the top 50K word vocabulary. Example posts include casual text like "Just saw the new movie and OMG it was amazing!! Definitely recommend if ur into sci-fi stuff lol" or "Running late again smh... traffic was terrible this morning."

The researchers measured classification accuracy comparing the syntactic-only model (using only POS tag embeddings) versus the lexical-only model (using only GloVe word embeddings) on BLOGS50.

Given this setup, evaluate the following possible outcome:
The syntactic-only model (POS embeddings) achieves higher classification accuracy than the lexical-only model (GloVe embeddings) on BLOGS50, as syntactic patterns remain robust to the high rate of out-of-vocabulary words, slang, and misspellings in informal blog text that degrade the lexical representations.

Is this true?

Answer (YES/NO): NO